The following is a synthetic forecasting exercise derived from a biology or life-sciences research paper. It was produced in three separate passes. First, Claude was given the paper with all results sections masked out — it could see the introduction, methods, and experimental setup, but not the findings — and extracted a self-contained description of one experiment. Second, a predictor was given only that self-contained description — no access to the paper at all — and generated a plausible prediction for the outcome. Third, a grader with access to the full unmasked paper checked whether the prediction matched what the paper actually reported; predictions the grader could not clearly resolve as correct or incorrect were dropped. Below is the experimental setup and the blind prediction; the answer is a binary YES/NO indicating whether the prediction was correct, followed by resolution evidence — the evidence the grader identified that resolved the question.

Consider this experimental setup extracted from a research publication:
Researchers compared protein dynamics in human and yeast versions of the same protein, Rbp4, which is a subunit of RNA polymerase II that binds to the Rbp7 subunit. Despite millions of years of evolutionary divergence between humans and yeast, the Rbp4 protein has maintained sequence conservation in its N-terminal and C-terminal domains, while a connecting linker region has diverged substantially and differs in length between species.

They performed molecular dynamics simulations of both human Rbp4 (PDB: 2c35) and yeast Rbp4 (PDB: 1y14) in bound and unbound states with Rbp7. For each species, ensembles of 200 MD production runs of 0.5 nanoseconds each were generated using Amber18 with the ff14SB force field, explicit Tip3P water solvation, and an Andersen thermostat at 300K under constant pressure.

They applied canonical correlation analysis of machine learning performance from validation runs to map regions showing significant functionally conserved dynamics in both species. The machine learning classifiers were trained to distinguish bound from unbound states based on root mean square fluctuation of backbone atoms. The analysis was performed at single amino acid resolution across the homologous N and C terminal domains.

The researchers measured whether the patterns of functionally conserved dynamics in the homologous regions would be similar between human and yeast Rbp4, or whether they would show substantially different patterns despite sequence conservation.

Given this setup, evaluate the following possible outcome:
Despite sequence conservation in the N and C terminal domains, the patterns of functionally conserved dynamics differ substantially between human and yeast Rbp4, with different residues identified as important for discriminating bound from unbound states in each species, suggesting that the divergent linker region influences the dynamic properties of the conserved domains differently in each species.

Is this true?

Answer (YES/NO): NO